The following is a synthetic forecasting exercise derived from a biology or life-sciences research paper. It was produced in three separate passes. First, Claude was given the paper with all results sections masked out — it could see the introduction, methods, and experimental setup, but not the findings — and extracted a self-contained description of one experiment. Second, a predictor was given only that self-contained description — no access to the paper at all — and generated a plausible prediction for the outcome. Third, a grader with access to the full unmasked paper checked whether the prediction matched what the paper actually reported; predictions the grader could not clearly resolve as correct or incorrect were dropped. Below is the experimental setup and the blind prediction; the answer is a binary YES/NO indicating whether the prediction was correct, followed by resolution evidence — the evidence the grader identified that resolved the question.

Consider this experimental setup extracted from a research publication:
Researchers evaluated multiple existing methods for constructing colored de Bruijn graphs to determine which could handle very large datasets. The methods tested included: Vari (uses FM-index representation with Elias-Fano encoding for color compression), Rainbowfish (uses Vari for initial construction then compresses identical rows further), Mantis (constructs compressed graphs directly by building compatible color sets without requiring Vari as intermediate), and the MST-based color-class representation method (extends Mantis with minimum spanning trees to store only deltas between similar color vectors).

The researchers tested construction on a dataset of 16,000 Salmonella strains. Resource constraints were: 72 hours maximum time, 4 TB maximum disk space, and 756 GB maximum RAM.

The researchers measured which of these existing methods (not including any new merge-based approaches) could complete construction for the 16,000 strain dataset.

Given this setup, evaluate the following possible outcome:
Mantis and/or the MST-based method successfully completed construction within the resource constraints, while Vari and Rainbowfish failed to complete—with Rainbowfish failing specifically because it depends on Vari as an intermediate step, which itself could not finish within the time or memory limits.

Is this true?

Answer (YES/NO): NO